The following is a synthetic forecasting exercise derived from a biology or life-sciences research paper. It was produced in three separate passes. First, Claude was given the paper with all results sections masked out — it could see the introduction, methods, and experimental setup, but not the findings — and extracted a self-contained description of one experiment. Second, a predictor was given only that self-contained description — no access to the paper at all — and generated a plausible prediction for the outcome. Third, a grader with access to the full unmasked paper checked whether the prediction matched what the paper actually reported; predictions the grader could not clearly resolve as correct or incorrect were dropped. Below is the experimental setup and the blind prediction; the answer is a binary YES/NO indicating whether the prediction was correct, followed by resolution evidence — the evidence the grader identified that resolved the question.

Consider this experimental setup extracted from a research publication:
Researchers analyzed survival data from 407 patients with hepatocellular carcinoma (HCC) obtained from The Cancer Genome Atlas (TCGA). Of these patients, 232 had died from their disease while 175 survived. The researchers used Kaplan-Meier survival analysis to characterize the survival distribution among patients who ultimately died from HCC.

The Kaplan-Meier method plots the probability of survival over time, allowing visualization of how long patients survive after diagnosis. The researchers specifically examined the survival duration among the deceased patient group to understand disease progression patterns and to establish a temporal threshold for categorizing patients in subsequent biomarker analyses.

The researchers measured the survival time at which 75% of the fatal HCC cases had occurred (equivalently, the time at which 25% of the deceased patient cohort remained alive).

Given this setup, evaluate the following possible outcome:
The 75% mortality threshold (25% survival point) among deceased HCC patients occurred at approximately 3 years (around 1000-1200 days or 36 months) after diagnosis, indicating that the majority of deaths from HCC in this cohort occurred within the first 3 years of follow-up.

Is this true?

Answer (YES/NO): YES